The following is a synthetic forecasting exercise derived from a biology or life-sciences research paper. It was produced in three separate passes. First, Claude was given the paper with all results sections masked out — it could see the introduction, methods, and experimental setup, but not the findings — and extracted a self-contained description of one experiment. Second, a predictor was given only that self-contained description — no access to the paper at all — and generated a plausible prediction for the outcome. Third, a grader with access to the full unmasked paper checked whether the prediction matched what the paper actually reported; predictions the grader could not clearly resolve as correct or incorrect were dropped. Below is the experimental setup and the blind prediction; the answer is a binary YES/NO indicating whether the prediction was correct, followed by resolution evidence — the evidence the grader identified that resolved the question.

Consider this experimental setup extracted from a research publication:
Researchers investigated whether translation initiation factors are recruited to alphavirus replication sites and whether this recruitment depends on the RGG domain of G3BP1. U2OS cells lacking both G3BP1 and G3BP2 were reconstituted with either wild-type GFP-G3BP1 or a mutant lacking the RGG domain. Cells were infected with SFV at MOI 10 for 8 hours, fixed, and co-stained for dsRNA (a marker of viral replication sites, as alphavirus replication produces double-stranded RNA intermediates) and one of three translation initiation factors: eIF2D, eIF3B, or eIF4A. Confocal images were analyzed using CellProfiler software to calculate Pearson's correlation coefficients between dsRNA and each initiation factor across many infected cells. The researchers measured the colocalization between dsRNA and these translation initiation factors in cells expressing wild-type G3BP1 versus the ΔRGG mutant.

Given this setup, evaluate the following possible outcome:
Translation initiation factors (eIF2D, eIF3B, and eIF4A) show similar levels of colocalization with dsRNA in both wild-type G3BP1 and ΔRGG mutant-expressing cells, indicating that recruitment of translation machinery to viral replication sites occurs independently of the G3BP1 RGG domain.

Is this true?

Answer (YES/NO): NO